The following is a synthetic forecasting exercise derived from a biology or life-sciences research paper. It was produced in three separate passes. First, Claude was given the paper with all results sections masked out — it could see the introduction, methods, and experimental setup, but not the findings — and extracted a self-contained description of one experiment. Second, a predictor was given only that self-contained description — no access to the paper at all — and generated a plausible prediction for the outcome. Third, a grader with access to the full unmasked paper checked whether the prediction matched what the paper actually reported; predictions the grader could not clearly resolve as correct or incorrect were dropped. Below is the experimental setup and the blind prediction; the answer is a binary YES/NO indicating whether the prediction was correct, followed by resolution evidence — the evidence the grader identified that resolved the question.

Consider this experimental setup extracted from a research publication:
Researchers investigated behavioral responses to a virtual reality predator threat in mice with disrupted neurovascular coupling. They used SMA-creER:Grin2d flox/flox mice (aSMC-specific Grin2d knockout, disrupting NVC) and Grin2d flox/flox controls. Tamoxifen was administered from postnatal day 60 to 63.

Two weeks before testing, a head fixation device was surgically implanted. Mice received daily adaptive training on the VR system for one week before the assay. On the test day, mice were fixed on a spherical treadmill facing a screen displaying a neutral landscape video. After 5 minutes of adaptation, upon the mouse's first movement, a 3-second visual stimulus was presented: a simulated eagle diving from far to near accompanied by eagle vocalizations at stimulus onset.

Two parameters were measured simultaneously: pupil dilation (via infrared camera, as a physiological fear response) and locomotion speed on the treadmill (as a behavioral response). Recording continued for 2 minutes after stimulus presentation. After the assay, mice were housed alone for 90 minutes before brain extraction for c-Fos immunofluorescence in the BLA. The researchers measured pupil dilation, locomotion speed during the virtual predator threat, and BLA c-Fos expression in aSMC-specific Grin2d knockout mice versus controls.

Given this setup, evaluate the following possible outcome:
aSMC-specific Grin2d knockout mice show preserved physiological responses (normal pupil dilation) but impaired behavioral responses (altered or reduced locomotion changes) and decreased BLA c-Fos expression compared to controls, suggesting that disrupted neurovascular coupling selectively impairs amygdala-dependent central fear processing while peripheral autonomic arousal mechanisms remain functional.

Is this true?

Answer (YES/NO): NO